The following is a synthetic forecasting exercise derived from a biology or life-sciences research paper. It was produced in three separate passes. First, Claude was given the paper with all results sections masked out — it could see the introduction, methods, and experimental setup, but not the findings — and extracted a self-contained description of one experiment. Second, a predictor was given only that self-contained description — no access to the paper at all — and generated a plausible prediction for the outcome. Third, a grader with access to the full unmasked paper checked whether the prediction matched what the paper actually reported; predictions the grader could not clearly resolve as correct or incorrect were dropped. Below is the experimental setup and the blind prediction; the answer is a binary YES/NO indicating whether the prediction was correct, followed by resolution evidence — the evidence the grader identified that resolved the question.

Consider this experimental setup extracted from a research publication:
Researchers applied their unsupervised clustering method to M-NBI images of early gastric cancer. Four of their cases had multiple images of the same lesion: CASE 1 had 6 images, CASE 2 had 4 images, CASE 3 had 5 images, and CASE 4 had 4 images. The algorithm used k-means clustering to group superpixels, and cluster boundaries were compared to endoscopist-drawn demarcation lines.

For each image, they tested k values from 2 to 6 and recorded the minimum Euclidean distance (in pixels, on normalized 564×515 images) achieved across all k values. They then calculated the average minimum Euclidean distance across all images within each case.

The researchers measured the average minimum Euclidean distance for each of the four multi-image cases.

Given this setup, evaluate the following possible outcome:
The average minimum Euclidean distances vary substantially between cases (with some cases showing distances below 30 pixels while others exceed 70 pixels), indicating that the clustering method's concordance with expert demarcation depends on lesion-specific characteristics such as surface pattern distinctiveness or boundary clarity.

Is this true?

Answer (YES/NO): NO